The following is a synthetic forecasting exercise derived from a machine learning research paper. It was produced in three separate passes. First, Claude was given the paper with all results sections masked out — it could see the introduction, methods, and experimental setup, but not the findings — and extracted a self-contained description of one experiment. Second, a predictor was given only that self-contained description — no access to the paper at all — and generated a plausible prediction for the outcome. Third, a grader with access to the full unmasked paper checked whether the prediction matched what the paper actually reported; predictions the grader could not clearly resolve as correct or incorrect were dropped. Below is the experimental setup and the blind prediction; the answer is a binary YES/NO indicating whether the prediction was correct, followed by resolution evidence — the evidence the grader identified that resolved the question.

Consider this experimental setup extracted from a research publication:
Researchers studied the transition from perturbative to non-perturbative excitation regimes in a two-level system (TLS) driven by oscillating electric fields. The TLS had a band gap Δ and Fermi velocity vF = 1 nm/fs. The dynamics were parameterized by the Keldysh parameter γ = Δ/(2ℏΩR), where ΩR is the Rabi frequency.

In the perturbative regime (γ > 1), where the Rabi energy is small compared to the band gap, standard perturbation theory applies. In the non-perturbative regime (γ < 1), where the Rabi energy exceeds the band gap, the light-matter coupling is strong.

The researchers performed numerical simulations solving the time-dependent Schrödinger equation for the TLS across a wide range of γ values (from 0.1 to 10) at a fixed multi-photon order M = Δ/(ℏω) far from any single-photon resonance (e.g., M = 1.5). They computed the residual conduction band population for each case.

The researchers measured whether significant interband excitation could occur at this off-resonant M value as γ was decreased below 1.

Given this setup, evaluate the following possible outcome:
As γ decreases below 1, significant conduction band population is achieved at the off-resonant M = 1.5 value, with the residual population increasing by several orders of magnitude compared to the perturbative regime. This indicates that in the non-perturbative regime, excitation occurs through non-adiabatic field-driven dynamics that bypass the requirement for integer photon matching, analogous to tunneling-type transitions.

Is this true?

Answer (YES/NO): YES